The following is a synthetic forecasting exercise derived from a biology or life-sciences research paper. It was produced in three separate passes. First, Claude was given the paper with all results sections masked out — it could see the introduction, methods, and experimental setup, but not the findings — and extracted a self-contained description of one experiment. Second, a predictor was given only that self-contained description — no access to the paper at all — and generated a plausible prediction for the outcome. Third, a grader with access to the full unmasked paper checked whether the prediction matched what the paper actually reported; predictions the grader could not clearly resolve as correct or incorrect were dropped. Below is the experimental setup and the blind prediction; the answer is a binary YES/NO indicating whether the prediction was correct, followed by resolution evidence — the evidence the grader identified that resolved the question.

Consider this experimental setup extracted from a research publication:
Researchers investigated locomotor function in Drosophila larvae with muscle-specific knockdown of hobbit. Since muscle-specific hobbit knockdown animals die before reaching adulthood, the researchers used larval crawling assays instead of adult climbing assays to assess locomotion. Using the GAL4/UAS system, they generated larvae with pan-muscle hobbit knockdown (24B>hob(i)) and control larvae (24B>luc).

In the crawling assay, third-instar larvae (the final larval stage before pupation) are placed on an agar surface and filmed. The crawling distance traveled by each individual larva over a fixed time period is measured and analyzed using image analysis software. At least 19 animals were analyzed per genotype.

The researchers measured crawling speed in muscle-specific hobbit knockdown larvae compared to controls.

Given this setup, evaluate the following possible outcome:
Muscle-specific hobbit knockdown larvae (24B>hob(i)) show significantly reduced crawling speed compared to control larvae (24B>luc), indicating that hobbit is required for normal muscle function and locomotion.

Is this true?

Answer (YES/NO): YES